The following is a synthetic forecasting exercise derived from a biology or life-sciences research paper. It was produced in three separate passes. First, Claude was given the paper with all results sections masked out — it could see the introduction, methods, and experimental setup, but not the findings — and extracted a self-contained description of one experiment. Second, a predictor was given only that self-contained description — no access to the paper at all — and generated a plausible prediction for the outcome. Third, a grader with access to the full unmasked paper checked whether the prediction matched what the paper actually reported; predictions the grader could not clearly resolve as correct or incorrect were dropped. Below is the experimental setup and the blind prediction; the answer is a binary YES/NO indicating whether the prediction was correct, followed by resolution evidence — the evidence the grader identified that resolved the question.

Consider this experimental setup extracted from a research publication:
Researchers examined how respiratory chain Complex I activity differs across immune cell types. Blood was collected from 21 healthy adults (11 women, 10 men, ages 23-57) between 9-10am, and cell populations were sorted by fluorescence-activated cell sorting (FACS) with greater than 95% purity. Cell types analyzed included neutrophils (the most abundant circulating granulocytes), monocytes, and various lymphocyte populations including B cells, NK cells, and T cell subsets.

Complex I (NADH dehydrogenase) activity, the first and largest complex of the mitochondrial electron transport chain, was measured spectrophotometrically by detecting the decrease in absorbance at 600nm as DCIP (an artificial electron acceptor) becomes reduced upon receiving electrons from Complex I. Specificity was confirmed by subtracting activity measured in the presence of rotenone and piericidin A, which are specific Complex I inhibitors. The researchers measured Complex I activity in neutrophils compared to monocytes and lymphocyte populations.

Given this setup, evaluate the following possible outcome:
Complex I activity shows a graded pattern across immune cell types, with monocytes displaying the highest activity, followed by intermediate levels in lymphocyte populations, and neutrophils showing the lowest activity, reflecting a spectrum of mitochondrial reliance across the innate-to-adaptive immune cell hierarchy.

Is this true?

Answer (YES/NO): YES